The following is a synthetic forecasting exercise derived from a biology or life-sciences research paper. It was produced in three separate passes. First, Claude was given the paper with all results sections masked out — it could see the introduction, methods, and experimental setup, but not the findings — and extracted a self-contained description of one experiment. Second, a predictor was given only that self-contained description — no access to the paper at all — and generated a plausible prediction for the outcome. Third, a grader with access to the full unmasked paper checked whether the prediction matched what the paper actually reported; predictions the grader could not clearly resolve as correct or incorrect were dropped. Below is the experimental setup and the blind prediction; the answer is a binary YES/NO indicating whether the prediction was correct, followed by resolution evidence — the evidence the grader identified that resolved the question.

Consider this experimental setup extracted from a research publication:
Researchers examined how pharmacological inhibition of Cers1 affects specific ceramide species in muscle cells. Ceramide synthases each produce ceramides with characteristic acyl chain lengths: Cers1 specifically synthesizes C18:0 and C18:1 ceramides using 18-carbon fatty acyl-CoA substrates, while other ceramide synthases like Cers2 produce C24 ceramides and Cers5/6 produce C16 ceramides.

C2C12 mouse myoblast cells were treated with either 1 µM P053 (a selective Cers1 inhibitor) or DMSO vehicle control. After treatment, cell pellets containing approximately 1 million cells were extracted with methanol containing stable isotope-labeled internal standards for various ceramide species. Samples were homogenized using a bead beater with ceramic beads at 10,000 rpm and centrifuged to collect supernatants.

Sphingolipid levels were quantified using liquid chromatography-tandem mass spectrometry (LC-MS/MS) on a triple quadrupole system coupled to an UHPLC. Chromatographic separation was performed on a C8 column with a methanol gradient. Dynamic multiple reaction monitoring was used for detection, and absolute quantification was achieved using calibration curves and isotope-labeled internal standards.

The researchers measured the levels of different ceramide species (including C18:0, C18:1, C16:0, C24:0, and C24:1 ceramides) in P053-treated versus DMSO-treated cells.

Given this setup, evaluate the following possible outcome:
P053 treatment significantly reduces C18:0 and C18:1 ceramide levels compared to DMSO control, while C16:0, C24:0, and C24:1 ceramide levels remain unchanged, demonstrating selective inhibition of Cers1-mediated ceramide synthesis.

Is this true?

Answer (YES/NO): NO